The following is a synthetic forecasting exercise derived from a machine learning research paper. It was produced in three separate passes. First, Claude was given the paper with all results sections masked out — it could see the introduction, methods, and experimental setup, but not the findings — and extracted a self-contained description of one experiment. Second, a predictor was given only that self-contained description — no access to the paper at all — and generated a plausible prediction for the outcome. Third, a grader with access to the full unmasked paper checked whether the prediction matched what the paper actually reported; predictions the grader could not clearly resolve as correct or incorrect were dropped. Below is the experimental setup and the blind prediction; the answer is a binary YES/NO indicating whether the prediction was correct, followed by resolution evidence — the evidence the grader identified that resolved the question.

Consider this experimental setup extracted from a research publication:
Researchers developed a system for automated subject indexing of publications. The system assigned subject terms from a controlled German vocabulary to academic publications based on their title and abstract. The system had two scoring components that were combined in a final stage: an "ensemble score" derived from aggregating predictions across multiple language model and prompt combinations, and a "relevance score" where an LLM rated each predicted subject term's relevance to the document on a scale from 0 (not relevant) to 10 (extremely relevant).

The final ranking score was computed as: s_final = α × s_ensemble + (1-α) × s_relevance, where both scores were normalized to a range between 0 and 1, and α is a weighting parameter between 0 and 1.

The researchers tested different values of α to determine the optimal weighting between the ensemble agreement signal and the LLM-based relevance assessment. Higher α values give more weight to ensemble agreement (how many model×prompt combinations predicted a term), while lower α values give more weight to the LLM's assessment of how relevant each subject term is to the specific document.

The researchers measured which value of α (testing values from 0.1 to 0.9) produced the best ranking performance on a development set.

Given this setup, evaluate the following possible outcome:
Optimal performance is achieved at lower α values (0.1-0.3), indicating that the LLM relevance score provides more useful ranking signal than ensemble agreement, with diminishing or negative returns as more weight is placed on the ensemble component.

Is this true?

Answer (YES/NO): YES